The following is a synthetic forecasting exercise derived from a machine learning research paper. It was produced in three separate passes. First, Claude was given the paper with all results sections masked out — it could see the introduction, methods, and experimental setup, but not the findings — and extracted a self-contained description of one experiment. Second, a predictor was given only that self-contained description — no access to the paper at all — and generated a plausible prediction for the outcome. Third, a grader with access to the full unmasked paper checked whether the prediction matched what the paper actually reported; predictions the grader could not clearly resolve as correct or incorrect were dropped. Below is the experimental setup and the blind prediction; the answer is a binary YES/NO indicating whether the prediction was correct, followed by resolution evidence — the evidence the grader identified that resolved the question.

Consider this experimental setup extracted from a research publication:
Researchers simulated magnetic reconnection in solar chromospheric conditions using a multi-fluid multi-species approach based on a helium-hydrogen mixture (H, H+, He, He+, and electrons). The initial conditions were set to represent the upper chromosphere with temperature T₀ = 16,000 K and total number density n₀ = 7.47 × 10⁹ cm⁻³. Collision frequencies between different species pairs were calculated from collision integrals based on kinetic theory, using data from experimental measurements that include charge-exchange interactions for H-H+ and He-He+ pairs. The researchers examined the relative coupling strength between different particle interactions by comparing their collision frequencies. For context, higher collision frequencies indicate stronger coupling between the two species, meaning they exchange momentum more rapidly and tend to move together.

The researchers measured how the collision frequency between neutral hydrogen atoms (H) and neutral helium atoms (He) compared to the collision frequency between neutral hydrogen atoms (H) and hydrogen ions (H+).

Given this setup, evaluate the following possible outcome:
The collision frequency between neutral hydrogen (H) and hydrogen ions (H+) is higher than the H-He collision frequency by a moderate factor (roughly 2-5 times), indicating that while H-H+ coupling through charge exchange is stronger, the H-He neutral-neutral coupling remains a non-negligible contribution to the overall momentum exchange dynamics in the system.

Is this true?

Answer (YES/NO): NO